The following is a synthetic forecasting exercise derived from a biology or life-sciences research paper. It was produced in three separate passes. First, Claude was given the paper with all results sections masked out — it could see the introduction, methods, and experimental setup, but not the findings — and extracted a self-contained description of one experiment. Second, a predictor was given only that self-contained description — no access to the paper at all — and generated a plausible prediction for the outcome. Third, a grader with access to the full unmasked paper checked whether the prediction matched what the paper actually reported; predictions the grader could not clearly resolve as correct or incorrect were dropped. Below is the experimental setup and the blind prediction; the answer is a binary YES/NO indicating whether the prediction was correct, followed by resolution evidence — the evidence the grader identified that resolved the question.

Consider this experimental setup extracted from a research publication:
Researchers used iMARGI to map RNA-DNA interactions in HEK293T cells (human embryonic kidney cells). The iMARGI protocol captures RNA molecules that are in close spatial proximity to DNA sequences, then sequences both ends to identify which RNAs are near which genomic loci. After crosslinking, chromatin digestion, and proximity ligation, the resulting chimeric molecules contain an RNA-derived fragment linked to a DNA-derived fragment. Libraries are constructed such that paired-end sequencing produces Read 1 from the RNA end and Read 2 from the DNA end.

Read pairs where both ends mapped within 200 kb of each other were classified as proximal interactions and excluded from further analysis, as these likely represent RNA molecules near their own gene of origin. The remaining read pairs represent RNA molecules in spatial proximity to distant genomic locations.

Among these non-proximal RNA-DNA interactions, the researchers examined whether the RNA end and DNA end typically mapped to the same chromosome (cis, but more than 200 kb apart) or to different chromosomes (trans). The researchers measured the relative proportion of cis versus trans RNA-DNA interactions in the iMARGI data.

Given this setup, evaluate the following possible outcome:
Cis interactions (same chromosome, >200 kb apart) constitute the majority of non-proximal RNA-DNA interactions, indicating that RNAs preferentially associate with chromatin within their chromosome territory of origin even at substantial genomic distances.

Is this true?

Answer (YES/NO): NO